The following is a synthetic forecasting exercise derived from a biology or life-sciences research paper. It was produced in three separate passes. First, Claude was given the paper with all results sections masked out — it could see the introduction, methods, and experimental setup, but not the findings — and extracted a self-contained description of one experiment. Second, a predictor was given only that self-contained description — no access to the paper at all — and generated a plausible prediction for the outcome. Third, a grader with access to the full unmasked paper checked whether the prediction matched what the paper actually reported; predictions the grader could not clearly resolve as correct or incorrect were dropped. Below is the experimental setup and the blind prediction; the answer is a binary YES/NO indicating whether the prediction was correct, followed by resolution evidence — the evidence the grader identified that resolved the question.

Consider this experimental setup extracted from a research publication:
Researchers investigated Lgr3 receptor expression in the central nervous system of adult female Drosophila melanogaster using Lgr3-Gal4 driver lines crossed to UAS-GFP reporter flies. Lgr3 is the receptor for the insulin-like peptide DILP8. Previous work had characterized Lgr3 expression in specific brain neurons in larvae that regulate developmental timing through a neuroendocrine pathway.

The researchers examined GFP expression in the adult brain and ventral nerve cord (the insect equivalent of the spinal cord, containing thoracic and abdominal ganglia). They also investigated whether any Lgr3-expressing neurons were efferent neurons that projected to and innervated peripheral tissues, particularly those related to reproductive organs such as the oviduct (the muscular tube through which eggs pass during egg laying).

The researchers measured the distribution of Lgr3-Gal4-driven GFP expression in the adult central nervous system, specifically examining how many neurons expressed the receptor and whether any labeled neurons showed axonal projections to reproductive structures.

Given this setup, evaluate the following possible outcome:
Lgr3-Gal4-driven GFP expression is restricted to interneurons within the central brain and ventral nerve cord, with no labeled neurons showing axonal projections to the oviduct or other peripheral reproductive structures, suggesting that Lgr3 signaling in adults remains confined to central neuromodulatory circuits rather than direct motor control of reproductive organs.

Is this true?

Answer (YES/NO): NO